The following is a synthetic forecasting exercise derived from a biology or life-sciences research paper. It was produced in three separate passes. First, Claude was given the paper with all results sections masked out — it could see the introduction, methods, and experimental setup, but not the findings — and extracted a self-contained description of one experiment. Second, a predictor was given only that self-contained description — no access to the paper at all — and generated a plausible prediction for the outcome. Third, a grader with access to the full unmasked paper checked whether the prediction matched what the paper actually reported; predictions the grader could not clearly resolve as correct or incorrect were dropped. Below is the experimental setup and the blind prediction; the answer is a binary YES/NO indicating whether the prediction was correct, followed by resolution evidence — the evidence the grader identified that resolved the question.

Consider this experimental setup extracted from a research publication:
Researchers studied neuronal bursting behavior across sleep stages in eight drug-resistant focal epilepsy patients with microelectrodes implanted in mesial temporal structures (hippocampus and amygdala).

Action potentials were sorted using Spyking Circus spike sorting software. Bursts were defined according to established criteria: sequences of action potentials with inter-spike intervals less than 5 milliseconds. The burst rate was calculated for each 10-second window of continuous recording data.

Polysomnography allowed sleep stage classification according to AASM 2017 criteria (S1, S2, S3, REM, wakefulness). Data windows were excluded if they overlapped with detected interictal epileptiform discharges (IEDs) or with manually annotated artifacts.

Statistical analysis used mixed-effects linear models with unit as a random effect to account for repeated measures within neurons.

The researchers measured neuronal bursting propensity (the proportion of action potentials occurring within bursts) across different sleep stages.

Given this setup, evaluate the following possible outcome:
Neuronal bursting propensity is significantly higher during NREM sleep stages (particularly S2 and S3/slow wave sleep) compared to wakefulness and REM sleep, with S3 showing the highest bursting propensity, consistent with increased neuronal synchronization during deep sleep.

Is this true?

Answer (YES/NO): NO